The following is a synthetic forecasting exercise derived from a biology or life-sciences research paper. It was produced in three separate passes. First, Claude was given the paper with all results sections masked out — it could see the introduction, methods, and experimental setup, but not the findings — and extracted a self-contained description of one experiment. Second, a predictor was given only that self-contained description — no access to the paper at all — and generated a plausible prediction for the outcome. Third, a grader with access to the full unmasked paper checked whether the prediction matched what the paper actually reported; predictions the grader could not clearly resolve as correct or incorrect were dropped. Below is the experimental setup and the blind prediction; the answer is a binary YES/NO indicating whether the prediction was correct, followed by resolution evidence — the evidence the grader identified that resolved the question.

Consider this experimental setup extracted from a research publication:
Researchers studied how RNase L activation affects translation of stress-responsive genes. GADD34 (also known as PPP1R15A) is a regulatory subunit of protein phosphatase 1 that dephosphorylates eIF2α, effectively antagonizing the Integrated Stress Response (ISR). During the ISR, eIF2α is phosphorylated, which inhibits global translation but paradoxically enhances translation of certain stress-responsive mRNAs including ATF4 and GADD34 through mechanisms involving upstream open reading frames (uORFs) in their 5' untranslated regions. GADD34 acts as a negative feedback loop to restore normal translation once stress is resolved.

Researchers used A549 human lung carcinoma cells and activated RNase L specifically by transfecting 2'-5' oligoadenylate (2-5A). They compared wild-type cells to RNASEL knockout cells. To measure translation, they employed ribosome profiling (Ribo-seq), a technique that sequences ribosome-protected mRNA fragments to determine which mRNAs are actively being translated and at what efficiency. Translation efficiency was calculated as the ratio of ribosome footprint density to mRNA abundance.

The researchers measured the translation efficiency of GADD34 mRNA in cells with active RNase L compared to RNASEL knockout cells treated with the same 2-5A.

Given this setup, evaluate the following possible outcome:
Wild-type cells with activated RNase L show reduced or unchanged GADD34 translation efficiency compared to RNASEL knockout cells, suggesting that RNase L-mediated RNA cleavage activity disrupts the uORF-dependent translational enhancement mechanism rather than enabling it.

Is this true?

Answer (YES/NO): YES